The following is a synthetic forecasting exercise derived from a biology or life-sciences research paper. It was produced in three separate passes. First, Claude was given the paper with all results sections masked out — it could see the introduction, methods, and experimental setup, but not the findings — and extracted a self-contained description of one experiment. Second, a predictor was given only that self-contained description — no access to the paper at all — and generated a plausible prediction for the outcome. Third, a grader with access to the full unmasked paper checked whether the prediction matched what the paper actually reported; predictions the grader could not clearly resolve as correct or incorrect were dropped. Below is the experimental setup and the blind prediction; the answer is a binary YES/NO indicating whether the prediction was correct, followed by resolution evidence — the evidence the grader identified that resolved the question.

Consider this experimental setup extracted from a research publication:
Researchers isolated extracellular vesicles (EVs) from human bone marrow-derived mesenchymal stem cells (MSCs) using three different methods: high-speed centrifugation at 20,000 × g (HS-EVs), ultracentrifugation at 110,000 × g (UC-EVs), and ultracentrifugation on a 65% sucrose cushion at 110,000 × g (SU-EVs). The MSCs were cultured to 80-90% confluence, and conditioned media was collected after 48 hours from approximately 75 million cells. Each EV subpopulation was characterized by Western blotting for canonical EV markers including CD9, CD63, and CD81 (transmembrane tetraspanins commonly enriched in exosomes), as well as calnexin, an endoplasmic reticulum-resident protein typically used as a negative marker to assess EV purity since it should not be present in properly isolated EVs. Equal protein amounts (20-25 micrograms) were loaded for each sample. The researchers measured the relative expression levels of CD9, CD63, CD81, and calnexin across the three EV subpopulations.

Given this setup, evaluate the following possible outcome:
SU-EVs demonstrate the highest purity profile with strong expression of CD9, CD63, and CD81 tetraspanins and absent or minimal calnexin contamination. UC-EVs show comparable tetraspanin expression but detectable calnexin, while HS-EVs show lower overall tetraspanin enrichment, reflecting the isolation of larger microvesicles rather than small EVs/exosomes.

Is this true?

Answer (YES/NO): NO